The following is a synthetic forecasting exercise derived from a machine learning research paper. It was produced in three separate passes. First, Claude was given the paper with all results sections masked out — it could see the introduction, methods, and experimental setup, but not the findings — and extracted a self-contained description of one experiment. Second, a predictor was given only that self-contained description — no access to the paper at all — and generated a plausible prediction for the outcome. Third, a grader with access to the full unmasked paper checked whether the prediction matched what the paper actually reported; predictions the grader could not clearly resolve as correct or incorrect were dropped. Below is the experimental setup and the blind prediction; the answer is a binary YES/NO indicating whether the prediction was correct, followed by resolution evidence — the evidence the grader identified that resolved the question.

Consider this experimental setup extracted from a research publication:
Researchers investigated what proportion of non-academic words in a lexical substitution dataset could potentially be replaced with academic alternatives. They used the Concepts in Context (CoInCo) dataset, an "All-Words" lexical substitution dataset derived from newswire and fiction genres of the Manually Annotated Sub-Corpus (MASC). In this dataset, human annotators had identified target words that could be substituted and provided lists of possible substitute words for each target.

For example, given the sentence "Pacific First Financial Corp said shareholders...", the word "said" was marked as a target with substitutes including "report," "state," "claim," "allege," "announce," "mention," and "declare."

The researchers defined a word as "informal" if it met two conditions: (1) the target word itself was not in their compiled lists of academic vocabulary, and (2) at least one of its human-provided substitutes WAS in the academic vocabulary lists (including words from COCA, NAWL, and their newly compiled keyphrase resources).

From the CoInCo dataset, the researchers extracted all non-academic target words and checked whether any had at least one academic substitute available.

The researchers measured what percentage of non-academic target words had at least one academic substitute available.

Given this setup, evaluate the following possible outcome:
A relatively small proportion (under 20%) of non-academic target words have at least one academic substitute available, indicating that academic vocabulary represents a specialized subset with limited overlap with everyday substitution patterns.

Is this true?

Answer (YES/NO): NO